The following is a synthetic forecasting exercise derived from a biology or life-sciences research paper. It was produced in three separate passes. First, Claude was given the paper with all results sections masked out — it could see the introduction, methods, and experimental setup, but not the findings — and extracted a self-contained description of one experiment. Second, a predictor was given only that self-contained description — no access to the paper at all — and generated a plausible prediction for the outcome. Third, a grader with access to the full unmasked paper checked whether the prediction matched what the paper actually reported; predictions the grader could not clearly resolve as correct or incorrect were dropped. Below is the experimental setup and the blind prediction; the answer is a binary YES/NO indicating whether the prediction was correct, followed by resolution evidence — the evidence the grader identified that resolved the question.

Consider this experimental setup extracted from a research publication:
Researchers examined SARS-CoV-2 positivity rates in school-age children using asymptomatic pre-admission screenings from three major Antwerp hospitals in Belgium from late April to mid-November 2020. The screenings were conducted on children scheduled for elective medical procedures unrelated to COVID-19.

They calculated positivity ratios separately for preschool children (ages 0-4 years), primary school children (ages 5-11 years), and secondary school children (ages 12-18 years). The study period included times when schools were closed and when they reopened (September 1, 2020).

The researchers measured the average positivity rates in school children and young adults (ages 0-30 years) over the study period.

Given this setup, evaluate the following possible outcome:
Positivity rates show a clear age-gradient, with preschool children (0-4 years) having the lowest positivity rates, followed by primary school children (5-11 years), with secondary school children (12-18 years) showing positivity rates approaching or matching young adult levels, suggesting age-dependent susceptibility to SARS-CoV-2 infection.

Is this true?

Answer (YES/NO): NO